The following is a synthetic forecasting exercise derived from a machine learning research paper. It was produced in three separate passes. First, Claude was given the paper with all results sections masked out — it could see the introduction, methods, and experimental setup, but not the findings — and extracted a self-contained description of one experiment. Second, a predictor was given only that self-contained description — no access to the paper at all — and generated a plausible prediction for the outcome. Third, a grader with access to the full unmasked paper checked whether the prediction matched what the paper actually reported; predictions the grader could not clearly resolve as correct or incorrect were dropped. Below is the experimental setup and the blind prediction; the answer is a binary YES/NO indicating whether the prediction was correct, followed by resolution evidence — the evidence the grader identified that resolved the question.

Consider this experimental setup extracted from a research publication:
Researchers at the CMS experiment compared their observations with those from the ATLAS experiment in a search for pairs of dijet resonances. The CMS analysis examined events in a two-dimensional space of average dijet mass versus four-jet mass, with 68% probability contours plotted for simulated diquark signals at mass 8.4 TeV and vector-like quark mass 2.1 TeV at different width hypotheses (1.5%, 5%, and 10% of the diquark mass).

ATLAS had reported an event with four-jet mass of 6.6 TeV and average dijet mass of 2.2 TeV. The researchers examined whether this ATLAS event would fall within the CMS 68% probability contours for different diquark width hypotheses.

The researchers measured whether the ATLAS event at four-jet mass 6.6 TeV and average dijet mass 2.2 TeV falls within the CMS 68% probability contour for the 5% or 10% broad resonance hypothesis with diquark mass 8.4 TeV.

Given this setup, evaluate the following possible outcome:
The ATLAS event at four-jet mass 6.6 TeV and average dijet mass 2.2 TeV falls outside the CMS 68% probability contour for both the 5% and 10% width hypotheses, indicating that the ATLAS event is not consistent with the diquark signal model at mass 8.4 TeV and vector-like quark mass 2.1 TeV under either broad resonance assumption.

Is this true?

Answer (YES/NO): NO